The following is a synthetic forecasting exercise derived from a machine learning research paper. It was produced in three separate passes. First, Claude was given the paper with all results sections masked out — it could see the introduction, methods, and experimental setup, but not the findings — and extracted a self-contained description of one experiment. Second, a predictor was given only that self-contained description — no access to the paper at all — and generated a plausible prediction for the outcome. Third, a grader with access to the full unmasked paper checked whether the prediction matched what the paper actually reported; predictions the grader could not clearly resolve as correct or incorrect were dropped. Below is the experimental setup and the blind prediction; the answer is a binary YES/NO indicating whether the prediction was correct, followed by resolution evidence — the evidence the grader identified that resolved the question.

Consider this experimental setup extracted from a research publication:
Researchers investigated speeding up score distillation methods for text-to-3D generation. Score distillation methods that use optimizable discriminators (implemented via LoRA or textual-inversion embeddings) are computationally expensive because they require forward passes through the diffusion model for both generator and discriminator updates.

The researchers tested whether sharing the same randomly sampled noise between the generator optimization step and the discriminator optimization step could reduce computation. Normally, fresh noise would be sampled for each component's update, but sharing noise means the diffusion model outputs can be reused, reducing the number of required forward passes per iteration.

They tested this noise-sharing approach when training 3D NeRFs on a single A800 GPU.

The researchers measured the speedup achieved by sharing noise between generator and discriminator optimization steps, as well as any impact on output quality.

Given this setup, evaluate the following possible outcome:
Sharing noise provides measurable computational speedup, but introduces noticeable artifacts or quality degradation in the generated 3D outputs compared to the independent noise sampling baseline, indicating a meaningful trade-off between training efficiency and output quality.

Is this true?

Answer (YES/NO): NO